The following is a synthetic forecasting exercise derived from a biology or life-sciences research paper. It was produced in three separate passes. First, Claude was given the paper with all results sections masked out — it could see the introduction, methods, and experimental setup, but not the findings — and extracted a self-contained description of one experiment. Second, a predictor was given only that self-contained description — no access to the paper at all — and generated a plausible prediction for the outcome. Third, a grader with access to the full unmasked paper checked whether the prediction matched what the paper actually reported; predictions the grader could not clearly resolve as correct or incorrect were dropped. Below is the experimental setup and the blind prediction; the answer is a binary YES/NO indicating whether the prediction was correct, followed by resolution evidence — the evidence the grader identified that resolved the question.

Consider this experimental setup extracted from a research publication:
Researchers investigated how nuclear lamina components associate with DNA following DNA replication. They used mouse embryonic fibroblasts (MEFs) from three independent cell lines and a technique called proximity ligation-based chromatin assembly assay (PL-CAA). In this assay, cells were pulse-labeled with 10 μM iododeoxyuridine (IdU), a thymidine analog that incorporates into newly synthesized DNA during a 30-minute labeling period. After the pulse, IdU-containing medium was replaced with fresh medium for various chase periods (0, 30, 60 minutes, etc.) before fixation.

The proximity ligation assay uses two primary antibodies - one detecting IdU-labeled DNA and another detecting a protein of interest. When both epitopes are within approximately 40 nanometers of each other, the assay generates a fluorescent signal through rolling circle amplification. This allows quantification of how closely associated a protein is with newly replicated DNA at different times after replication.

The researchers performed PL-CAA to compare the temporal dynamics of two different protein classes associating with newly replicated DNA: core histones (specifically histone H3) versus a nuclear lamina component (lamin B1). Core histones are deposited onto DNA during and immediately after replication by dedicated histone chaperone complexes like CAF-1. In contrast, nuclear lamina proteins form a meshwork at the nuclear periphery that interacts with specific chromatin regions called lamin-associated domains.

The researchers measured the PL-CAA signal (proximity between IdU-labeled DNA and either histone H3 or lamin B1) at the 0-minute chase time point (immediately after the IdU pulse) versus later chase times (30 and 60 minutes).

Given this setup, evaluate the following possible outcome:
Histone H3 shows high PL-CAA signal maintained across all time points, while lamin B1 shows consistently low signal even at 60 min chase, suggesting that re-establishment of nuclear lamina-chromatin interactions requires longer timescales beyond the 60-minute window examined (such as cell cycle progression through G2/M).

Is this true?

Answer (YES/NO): NO